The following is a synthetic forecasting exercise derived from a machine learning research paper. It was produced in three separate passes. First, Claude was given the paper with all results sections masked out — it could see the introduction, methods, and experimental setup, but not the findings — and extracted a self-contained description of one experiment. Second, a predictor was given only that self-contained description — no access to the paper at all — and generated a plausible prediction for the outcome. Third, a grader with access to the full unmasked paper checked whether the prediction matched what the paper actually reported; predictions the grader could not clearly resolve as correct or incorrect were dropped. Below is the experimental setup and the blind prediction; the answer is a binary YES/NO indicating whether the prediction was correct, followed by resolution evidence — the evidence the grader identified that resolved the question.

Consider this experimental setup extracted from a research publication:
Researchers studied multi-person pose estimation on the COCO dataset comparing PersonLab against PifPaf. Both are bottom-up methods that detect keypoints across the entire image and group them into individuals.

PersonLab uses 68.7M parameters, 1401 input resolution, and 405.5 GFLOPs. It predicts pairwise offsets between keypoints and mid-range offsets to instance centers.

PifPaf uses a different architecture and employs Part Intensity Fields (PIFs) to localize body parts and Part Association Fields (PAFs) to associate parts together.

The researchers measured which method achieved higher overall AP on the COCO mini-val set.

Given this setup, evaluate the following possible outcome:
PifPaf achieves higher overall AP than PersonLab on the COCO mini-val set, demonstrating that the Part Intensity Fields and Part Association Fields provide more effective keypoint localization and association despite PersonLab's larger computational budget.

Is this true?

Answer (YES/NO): YES